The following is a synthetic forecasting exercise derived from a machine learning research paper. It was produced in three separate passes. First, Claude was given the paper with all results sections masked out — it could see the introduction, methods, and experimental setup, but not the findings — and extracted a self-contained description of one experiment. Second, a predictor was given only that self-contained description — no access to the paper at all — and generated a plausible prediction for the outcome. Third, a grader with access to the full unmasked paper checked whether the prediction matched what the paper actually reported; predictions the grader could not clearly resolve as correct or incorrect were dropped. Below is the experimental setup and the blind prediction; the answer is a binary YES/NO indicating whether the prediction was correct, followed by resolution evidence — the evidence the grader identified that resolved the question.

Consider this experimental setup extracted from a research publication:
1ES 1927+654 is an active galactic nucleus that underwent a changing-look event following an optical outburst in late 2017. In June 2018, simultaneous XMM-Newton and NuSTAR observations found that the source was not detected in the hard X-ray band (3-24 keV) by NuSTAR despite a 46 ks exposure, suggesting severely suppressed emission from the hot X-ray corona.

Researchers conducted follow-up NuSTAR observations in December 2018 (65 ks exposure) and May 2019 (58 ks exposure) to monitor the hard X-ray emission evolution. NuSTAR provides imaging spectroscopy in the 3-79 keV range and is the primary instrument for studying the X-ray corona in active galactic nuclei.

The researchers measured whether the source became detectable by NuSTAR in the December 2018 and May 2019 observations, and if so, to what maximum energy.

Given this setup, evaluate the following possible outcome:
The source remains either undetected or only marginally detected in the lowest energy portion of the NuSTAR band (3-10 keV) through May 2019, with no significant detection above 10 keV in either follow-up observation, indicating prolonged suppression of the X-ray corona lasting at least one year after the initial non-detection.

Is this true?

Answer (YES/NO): NO